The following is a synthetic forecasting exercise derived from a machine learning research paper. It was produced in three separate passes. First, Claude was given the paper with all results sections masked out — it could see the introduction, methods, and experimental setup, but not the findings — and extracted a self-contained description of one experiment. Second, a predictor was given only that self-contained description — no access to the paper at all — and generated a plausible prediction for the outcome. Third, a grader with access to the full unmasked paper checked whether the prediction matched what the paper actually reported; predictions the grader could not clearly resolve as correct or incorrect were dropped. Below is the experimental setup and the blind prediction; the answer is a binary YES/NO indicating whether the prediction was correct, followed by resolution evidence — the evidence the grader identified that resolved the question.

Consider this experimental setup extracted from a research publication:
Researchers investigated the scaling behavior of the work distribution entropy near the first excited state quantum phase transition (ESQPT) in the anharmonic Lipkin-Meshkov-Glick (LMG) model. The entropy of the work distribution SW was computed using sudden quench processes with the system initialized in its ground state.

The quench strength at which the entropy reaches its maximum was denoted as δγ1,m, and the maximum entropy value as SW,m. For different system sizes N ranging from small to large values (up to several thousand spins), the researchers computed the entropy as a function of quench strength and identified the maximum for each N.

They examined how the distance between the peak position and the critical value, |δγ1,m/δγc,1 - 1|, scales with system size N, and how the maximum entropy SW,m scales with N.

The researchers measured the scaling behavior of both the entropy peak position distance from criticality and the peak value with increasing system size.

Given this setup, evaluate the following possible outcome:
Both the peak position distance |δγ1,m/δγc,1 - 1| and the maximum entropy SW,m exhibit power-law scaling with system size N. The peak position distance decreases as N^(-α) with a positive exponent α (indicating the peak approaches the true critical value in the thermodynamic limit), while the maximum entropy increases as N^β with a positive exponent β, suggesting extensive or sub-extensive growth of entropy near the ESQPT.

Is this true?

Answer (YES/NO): NO